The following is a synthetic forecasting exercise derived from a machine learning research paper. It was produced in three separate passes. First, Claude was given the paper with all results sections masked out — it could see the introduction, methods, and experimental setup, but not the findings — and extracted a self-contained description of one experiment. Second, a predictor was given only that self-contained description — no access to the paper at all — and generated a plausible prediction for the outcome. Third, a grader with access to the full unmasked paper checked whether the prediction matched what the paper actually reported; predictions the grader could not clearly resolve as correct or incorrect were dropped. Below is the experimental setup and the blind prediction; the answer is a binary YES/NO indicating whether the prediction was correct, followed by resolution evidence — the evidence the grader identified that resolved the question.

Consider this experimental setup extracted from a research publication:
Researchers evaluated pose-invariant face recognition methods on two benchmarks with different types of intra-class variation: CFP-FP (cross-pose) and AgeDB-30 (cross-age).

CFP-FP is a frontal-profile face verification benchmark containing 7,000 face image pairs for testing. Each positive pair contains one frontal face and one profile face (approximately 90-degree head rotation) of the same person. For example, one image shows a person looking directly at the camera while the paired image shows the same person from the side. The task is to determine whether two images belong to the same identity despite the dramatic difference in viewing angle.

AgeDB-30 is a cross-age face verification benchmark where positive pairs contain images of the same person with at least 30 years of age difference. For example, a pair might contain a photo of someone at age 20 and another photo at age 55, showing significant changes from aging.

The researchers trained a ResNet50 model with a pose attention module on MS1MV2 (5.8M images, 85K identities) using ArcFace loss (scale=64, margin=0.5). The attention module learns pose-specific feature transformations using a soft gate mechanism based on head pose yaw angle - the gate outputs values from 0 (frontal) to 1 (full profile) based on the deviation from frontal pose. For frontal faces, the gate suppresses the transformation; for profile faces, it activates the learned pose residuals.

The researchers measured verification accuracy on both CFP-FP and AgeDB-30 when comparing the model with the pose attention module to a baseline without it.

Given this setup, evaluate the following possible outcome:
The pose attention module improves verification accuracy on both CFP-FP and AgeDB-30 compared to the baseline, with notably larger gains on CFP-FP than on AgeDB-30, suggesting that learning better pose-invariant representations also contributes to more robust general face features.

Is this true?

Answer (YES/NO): YES